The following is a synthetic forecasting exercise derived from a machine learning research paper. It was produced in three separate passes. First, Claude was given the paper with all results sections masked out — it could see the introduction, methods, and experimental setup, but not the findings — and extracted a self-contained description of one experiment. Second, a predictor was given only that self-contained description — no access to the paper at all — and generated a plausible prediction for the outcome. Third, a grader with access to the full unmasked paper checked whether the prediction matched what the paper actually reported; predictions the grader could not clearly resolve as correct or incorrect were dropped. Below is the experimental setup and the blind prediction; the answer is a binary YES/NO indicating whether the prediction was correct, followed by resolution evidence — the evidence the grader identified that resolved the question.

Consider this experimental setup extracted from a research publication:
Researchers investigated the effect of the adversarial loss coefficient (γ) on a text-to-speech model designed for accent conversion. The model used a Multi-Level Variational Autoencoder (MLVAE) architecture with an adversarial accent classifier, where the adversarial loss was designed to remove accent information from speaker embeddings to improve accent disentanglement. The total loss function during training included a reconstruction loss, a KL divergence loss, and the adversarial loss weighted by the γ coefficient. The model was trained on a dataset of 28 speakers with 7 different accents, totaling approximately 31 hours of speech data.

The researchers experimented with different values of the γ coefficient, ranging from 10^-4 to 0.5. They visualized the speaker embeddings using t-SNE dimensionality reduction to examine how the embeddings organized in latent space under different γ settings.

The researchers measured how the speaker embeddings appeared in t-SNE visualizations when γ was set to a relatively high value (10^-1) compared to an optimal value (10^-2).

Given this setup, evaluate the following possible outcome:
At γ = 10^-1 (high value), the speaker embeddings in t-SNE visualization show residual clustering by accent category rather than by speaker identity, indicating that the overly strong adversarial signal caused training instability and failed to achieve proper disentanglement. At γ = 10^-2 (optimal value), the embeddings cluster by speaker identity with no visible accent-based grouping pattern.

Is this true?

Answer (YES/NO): NO